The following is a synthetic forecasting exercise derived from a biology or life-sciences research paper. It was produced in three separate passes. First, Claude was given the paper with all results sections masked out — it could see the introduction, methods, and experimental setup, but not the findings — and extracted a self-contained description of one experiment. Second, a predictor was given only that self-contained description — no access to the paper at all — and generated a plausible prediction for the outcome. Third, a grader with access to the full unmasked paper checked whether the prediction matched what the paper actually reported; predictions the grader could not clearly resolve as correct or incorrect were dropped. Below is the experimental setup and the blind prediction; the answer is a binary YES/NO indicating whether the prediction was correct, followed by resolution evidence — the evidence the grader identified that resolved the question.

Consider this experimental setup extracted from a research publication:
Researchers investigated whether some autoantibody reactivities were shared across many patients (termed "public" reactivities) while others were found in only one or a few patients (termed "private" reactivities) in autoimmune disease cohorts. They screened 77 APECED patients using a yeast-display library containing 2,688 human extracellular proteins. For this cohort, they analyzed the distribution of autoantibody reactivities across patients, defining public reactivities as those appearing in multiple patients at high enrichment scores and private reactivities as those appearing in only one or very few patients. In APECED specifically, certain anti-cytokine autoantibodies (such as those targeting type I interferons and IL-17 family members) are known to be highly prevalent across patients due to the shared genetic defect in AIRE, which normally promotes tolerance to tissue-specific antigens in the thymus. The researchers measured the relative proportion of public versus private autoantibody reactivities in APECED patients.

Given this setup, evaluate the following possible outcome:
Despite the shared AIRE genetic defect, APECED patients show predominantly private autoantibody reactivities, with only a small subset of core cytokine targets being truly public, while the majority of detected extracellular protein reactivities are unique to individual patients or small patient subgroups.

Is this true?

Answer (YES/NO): NO